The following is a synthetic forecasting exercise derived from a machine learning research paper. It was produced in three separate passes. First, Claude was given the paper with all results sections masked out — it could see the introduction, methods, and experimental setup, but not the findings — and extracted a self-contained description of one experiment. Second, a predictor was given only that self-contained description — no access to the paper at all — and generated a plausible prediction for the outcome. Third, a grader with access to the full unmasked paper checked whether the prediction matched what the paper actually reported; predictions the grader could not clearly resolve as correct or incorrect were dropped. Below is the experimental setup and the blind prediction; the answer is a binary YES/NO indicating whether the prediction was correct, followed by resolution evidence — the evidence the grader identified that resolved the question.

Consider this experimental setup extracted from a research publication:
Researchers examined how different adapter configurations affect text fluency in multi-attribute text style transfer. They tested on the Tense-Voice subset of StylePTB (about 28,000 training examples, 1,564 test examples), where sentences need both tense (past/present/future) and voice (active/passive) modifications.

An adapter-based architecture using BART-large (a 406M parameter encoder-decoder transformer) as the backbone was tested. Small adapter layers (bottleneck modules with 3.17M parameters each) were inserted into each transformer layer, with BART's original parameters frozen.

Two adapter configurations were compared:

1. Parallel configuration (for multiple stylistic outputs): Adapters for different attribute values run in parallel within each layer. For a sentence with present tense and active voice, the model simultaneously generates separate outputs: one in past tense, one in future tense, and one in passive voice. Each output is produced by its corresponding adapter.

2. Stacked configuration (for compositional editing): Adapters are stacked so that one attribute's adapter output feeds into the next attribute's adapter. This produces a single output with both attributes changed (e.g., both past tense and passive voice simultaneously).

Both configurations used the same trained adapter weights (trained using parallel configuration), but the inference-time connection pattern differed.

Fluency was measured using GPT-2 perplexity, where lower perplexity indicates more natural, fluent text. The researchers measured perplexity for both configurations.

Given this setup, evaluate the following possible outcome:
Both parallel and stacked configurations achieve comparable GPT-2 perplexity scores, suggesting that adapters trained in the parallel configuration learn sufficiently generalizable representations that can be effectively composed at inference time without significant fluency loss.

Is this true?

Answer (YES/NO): NO